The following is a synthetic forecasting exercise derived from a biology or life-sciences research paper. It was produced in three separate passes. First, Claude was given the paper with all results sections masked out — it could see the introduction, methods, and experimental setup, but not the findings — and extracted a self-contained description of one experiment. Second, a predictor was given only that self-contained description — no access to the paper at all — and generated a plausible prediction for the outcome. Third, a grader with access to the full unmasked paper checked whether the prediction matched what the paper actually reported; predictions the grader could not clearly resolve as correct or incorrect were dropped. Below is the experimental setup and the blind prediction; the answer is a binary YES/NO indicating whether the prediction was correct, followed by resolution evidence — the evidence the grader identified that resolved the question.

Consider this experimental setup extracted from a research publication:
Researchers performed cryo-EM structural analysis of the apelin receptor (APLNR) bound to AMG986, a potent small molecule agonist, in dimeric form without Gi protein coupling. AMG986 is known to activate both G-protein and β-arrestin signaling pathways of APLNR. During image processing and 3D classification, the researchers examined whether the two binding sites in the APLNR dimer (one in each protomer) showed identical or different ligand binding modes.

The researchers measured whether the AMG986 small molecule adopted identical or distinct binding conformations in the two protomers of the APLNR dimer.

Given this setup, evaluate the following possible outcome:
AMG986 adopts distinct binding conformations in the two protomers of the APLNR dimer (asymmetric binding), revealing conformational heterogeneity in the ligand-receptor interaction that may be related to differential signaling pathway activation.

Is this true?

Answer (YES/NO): YES